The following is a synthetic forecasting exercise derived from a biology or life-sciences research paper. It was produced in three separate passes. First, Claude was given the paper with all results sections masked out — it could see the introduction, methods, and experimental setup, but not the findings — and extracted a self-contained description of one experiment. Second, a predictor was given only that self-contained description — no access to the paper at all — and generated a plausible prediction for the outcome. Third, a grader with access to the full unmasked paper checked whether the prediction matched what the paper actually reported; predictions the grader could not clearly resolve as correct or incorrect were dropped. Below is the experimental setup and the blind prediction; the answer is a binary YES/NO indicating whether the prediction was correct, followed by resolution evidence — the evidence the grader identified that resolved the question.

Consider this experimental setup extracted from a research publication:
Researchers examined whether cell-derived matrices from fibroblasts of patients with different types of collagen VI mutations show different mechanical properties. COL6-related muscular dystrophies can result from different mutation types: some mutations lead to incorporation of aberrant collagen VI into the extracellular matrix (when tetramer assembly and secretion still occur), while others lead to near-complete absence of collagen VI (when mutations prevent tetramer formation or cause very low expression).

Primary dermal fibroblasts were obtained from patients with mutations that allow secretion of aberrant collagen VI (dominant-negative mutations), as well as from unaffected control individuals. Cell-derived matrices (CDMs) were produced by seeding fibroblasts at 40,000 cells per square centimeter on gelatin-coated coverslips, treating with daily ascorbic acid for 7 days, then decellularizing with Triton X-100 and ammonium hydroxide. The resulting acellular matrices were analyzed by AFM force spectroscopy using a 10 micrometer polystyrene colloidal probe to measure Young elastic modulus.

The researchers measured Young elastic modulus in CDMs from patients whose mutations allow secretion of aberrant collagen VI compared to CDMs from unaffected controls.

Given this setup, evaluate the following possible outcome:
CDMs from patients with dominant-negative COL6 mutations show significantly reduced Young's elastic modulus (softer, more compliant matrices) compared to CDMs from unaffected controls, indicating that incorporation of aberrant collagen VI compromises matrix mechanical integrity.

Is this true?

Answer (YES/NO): NO